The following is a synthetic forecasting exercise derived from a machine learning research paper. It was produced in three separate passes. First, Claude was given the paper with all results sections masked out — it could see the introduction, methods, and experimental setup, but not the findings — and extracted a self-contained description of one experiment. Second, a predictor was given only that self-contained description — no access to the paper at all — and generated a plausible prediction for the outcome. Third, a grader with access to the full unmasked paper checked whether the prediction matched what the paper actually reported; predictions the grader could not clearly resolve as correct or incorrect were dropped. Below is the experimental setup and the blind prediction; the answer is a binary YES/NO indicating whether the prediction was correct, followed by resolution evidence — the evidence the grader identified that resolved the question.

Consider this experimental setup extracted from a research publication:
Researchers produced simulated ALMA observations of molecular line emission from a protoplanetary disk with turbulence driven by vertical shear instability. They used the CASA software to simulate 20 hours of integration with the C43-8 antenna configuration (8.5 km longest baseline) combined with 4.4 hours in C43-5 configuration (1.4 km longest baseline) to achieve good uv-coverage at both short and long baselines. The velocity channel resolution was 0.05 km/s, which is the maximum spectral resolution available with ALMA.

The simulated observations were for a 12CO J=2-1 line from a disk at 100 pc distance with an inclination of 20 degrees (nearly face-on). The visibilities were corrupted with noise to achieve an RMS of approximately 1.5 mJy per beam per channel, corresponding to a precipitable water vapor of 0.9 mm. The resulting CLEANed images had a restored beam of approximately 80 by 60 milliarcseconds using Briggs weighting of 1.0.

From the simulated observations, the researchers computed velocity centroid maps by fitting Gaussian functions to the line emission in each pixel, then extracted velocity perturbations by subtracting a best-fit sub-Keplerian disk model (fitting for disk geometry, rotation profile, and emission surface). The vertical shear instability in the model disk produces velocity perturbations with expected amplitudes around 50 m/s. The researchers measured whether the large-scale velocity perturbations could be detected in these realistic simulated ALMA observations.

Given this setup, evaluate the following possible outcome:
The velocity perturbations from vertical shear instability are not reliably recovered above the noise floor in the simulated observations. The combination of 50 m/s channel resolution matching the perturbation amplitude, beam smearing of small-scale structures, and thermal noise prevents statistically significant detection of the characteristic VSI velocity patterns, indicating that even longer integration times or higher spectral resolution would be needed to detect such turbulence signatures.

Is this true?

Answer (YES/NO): NO